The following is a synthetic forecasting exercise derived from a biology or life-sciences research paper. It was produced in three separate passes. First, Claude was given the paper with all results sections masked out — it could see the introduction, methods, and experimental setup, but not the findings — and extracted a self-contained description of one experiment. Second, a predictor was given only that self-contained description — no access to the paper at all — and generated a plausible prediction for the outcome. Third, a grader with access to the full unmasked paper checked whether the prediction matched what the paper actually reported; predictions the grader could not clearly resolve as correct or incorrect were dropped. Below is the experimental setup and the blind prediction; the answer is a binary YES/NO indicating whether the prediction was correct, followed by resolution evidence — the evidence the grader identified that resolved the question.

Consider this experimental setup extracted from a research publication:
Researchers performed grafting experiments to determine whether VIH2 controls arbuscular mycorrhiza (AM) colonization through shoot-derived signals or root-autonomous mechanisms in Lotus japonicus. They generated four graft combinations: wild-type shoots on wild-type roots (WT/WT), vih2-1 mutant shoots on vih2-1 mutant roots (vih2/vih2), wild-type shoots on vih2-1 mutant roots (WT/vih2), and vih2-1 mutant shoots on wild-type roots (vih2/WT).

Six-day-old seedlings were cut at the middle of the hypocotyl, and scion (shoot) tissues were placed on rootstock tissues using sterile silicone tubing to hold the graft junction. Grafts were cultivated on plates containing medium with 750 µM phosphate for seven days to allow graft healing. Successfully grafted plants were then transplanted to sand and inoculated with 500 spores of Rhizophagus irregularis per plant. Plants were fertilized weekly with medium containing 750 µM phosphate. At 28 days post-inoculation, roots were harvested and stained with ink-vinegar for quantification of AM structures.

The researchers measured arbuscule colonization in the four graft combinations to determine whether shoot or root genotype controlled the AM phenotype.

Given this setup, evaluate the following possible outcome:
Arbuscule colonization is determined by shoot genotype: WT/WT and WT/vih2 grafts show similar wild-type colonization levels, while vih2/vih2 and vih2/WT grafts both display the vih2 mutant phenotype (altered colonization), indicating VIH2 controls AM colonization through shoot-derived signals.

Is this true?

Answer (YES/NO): NO